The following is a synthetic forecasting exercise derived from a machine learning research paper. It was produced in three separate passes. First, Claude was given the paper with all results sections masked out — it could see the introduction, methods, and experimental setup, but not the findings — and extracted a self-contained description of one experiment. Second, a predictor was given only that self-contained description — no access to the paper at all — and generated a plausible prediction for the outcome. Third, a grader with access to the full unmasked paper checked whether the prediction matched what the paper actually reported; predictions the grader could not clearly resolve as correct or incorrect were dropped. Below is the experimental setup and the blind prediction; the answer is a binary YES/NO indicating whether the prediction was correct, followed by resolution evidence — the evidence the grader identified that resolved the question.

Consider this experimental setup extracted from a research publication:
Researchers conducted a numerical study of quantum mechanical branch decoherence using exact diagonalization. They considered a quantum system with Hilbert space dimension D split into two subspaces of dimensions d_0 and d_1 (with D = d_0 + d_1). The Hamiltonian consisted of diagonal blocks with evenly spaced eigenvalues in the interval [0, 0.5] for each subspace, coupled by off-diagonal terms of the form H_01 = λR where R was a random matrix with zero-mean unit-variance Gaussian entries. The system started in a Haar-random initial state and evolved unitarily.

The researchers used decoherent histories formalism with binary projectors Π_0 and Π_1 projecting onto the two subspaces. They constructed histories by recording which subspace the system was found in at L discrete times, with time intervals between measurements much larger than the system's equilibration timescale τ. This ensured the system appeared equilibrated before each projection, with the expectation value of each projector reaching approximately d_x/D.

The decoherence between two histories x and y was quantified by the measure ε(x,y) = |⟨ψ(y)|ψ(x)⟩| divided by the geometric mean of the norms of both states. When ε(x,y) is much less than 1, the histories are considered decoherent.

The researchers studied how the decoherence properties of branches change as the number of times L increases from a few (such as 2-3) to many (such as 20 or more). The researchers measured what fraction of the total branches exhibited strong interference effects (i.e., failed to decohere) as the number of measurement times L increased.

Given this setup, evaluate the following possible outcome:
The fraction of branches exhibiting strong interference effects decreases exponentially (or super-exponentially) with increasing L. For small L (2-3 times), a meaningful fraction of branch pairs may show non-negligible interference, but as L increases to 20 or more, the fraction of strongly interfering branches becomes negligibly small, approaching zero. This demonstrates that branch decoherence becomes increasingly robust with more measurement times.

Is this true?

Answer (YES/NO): NO